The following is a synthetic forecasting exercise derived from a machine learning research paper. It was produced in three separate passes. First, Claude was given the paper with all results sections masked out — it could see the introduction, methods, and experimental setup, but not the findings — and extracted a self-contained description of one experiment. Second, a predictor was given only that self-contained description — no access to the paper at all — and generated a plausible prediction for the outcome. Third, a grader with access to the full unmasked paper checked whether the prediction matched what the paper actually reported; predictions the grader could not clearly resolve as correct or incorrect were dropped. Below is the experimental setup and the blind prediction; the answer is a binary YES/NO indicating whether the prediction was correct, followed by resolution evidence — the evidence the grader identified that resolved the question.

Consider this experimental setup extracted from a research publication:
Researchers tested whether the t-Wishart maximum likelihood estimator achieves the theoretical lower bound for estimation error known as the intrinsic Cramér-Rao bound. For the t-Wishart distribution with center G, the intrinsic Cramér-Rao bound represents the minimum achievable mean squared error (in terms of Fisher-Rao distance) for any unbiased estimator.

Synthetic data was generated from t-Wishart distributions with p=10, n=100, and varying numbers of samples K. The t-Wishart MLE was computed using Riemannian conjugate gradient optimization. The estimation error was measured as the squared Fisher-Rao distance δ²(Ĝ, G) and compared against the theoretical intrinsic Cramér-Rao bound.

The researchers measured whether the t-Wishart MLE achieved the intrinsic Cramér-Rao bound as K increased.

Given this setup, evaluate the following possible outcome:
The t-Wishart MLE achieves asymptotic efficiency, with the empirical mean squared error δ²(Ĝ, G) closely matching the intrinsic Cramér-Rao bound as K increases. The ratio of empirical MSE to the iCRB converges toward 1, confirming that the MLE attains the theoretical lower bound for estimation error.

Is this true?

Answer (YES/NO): YES